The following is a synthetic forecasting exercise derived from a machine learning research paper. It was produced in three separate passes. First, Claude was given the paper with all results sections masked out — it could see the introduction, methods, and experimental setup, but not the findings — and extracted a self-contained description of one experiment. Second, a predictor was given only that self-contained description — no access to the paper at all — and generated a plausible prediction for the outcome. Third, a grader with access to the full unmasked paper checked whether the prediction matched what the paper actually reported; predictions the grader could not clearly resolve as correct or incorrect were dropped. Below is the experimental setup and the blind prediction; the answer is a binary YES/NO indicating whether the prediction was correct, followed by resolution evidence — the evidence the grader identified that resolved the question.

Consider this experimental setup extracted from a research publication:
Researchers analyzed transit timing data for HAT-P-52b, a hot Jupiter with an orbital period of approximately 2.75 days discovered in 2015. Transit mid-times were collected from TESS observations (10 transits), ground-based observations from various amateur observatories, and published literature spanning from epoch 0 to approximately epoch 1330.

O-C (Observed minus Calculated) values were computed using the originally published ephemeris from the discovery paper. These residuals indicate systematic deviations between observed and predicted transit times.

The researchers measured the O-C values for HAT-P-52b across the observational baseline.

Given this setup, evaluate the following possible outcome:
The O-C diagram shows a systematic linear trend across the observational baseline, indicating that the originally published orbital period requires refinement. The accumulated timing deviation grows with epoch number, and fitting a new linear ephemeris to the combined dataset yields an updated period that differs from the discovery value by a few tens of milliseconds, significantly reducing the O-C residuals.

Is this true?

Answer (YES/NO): NO